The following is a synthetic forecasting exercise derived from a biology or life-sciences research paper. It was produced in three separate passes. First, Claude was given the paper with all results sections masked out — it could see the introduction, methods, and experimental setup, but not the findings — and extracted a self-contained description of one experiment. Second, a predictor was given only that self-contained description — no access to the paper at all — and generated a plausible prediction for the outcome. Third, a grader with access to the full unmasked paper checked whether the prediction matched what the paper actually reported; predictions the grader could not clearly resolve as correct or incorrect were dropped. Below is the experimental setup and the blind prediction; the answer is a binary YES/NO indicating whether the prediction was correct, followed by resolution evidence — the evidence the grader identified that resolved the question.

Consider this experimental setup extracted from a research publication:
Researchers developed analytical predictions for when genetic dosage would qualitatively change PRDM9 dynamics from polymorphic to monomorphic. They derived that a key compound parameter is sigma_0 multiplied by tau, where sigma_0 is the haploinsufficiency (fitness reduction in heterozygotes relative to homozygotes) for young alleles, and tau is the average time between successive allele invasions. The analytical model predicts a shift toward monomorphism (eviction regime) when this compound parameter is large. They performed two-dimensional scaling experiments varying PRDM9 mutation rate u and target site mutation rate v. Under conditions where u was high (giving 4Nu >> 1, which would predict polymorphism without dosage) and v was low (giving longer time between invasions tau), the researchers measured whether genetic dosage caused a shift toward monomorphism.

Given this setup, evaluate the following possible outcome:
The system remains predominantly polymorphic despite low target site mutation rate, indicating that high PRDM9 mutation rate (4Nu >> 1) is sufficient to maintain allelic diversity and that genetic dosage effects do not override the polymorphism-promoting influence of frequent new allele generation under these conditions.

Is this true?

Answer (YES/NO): NO